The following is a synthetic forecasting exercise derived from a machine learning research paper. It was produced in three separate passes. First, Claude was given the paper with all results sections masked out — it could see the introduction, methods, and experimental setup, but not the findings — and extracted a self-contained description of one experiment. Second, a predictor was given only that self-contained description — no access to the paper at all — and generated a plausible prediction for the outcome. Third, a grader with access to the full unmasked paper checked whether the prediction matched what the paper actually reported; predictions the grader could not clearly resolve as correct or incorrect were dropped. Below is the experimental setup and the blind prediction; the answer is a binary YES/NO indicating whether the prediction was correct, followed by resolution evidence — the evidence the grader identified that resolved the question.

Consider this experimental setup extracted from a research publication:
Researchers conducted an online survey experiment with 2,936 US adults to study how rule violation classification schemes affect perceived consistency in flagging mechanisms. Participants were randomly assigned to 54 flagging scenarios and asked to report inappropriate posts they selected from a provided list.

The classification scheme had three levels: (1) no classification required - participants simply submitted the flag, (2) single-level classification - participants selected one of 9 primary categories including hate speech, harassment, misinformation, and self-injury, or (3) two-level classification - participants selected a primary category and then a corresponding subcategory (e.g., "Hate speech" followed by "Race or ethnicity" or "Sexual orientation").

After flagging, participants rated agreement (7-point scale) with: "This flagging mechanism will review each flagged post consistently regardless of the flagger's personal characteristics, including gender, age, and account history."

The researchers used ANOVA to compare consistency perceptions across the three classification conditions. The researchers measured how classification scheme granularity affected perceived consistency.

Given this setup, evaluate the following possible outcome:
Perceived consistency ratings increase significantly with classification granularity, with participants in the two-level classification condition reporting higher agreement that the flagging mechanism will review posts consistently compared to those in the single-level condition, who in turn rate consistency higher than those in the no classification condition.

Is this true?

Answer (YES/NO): NO